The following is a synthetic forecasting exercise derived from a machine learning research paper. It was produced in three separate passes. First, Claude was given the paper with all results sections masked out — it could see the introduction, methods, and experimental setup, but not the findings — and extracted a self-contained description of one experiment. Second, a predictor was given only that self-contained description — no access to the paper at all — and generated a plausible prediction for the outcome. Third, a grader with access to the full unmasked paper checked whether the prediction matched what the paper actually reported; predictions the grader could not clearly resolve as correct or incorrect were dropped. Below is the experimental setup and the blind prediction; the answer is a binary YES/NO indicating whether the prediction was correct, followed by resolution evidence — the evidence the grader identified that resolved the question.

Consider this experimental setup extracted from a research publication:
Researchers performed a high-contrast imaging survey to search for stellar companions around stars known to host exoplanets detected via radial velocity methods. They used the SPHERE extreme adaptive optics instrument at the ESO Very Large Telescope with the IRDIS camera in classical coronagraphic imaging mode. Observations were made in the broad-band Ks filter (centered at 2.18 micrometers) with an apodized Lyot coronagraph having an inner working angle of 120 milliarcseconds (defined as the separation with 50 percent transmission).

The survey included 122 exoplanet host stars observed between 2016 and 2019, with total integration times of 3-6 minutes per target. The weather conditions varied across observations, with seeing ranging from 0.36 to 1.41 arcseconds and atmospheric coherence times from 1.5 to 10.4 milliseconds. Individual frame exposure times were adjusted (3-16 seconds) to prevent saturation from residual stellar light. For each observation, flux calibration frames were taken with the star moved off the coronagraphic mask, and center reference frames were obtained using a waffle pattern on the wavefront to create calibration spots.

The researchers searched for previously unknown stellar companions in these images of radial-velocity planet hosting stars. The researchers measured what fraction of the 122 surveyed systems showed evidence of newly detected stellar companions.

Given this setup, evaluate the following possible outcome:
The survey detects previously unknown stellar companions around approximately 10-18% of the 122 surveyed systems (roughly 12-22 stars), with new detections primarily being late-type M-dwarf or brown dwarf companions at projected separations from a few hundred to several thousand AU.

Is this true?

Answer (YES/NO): NO